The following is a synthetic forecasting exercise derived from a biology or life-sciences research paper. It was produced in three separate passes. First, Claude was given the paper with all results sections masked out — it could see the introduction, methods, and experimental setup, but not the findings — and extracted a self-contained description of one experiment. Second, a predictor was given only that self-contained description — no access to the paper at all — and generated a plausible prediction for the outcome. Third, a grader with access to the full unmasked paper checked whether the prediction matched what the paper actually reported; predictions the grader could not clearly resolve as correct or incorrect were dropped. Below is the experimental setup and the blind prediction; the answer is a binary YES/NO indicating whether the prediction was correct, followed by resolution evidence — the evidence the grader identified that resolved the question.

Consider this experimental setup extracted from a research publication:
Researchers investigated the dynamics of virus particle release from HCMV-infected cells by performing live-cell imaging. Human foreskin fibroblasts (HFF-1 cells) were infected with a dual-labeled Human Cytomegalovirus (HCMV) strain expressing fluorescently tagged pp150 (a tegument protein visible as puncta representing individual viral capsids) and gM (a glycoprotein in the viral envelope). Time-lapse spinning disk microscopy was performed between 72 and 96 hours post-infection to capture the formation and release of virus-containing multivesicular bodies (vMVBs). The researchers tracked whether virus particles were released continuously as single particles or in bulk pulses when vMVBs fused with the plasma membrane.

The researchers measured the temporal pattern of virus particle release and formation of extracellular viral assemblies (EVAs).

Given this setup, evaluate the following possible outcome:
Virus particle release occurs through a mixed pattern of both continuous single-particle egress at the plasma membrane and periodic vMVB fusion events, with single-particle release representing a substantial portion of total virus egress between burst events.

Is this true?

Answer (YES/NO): NO